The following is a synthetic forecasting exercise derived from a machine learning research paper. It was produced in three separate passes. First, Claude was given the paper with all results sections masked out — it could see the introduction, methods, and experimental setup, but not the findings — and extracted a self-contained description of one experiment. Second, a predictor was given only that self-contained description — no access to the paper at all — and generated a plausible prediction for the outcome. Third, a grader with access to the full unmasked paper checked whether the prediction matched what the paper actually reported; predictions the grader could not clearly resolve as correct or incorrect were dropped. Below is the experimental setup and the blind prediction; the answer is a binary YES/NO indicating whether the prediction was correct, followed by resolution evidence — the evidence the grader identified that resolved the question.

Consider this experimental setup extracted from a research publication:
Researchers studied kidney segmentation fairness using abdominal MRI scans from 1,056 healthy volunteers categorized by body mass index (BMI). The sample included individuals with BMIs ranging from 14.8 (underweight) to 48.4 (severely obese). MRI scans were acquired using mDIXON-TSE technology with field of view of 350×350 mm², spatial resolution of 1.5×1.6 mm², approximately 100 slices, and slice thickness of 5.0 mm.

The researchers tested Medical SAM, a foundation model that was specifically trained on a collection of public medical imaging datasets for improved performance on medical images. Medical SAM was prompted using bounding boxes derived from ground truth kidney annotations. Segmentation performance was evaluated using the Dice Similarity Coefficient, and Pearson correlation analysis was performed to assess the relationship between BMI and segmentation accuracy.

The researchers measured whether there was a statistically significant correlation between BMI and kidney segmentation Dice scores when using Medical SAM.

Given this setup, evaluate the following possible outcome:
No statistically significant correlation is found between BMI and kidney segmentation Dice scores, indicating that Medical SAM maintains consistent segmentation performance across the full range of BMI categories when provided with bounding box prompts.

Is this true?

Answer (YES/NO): NO